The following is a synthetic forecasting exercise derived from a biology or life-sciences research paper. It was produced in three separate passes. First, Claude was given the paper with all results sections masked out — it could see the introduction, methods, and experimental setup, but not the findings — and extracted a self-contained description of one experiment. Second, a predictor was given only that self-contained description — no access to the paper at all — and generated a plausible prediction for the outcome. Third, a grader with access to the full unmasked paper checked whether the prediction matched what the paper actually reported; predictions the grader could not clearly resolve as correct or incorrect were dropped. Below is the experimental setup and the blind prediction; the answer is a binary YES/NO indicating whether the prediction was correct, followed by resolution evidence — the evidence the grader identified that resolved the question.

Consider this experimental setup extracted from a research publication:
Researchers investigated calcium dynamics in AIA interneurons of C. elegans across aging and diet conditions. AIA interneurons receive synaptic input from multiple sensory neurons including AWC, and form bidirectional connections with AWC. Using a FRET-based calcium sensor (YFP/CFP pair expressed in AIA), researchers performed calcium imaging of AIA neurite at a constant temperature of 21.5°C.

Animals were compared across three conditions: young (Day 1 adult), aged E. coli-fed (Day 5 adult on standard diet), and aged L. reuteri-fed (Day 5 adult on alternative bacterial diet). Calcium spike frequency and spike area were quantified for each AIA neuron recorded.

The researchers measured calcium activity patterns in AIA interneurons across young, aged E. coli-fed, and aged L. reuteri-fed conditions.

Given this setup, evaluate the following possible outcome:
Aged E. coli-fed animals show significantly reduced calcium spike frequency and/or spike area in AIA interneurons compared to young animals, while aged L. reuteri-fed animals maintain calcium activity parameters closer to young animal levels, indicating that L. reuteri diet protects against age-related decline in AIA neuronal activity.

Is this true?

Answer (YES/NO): NO